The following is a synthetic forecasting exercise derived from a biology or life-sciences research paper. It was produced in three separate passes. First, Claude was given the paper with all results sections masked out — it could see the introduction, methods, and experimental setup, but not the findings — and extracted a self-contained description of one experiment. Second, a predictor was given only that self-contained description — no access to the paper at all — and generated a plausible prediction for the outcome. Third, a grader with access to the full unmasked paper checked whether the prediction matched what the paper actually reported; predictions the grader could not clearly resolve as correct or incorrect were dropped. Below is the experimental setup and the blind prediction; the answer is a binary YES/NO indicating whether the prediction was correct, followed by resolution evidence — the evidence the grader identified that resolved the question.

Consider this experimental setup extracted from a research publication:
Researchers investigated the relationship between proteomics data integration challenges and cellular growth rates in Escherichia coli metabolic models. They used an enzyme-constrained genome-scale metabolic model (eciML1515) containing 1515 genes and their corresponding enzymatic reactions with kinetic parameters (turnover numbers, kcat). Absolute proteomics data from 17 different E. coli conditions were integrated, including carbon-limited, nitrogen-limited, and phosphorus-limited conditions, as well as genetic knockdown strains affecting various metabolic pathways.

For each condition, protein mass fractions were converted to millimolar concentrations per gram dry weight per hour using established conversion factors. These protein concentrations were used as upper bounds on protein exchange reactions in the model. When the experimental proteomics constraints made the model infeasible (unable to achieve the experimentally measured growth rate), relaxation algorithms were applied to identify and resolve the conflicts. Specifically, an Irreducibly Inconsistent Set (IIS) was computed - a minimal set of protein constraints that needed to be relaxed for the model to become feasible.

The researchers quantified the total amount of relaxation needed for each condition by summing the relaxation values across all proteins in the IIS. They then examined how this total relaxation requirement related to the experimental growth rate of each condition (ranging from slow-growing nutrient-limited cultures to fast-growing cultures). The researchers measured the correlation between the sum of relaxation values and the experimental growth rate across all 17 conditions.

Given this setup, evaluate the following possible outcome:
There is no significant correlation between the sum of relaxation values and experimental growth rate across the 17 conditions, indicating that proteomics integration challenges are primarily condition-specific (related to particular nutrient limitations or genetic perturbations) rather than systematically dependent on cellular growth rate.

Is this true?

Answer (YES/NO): NO